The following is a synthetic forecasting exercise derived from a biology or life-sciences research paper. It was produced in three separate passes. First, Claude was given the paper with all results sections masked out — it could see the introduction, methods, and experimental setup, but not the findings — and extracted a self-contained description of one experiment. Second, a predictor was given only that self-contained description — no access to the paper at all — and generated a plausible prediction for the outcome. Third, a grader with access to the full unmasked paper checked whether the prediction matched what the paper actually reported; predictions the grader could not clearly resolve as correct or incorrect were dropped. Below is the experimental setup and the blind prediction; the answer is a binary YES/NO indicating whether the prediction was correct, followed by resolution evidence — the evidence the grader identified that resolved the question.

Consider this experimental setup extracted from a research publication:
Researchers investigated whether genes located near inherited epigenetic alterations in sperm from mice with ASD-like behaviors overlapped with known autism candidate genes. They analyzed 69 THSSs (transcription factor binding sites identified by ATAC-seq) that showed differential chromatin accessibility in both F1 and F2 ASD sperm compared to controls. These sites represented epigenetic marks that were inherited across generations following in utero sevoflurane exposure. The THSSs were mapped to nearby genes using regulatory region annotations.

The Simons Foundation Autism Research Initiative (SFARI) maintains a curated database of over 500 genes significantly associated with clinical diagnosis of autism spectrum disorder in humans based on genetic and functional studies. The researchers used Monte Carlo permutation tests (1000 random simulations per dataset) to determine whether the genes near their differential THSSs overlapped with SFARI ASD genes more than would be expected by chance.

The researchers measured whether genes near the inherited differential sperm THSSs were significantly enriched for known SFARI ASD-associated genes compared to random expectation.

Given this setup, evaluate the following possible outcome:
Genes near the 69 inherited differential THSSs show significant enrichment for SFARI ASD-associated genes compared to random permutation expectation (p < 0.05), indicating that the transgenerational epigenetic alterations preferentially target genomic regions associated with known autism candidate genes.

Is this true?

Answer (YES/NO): YES